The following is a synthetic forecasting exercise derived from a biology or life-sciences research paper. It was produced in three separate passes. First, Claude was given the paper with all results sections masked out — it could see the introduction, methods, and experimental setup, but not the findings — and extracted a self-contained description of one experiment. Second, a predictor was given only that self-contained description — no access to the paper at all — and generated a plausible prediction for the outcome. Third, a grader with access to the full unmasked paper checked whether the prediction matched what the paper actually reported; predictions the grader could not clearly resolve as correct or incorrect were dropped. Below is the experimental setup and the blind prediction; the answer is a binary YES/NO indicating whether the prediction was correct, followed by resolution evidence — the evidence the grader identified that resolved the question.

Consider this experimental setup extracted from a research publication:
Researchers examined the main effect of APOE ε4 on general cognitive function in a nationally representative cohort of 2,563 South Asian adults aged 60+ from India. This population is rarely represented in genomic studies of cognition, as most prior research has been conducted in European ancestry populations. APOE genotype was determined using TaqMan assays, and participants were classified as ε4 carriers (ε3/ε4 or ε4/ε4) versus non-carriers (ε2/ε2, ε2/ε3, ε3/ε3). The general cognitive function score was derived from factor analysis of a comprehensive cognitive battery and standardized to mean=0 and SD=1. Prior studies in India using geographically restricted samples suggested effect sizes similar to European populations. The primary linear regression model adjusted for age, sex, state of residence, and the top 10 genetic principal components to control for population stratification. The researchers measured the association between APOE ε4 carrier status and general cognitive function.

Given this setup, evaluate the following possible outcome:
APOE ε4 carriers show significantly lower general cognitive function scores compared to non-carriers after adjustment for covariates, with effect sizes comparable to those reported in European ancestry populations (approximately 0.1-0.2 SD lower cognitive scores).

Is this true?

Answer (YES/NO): YES